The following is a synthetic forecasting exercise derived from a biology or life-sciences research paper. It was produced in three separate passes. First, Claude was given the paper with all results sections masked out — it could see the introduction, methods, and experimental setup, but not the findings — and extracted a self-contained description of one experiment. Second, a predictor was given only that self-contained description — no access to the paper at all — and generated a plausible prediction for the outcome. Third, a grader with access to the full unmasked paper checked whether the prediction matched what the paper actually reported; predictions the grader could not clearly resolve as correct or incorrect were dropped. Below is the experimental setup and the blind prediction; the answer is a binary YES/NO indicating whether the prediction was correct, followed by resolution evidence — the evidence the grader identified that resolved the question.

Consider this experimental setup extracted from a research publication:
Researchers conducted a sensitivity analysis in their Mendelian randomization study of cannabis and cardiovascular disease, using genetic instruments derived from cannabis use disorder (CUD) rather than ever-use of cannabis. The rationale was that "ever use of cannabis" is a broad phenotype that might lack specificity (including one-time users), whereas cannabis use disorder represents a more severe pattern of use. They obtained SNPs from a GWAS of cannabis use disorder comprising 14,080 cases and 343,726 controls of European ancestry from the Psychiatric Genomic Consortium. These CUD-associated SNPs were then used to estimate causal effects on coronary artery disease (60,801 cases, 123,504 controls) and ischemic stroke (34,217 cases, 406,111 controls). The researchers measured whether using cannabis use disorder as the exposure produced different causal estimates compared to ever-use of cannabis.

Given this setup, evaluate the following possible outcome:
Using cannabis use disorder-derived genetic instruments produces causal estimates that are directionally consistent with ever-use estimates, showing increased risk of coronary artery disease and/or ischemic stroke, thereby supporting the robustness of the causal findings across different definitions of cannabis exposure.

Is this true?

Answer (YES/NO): NO